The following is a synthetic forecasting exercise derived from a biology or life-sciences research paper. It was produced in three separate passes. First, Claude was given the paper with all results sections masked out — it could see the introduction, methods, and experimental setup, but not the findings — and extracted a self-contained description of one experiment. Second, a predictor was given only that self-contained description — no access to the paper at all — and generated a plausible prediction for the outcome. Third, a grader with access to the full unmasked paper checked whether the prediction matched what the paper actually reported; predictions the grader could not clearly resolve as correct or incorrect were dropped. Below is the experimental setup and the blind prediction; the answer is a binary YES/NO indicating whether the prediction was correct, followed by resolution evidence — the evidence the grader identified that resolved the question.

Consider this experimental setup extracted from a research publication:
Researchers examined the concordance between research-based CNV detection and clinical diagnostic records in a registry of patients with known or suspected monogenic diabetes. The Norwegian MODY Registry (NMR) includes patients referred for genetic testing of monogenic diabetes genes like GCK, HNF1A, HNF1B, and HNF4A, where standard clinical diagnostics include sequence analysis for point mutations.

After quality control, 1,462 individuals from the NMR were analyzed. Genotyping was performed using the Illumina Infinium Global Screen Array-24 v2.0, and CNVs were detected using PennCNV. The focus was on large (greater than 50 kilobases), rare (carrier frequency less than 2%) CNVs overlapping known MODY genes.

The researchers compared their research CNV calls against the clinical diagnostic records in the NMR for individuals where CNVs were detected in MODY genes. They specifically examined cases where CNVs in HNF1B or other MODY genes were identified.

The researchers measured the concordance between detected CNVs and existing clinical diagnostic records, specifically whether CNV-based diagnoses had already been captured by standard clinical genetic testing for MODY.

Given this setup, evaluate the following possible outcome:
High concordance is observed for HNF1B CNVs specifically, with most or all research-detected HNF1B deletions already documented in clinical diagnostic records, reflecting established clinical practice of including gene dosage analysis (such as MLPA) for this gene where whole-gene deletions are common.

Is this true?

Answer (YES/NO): YES